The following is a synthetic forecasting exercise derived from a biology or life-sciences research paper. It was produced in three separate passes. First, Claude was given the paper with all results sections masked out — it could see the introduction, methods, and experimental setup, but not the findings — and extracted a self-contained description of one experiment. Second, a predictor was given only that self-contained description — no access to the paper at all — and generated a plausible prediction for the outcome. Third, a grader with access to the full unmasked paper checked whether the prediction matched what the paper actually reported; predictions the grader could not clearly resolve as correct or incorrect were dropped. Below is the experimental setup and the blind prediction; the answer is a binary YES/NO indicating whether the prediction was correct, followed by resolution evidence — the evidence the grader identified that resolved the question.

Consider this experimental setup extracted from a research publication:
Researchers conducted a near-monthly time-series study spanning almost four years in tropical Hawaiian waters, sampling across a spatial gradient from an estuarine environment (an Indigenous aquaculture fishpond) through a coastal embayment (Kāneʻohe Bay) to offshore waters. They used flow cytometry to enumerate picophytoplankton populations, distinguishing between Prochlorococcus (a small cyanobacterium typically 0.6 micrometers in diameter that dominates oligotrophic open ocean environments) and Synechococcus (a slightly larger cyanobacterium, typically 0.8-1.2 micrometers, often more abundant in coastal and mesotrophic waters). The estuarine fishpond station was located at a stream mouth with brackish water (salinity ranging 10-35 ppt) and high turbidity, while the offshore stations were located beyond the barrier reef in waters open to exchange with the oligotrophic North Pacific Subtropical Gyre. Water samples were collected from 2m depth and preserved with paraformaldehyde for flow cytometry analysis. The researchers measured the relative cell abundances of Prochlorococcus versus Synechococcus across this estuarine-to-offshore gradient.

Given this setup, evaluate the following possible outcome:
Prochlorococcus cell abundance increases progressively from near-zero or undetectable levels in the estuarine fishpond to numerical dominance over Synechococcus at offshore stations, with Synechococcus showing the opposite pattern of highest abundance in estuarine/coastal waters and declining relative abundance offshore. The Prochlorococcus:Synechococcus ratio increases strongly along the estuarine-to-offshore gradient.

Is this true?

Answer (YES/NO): YES